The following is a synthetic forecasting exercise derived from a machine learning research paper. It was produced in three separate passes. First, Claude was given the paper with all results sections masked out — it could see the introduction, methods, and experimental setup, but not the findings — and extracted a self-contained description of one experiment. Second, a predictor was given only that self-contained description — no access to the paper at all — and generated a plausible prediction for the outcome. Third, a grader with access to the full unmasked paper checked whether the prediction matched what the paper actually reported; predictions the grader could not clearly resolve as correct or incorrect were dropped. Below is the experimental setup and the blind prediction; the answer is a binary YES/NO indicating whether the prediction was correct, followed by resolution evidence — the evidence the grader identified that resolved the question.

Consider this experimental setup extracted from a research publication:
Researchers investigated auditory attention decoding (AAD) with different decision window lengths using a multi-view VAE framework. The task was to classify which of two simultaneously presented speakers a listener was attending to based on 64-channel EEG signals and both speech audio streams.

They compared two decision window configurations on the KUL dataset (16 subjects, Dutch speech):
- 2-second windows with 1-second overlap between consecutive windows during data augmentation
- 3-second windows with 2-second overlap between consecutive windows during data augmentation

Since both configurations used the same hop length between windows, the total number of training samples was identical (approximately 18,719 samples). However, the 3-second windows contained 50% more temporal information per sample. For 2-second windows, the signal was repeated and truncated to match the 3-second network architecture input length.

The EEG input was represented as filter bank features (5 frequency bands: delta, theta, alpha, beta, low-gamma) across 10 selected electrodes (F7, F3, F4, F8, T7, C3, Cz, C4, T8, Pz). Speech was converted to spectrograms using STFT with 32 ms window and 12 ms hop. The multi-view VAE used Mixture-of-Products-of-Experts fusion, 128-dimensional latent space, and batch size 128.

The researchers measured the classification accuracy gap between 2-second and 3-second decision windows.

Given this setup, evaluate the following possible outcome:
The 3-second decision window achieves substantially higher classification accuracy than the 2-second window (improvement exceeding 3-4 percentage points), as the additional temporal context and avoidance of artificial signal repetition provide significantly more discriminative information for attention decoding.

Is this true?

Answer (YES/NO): YES